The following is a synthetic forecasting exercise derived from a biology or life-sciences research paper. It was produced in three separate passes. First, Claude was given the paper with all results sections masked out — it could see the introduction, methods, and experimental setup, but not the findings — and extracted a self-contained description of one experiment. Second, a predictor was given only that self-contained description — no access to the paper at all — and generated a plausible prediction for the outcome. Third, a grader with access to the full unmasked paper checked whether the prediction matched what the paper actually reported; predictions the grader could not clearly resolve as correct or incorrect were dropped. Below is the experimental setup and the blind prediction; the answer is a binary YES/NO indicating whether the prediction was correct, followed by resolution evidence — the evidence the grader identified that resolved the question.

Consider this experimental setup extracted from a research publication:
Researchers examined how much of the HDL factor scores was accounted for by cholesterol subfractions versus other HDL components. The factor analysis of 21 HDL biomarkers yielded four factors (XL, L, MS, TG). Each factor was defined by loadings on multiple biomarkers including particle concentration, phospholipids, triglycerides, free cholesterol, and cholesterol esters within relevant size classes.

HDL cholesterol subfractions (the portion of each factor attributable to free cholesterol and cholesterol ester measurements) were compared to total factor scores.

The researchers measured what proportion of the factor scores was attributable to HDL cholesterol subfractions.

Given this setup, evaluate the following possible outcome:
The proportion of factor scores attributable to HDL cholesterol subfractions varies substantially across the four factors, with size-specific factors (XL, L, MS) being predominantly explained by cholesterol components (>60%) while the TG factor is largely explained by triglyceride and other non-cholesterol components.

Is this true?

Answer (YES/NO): NO